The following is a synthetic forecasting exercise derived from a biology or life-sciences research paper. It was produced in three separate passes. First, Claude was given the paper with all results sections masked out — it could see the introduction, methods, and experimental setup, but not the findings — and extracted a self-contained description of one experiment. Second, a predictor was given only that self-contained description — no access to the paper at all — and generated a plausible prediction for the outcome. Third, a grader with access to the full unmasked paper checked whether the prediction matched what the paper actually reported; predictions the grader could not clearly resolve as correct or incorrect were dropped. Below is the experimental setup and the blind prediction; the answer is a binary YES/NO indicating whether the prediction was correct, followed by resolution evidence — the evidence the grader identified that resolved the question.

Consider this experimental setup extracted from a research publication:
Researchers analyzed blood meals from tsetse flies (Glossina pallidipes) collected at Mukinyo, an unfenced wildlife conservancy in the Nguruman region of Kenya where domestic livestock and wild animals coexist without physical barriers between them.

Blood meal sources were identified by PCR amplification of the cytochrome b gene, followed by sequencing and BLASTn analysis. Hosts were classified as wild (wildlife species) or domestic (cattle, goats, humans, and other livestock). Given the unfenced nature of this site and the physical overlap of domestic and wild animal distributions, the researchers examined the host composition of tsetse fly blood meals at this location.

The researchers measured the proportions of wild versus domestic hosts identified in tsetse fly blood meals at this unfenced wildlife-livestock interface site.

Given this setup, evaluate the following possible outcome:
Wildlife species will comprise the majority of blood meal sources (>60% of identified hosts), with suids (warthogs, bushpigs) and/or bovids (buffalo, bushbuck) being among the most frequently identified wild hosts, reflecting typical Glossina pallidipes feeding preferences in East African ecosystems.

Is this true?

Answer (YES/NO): YES